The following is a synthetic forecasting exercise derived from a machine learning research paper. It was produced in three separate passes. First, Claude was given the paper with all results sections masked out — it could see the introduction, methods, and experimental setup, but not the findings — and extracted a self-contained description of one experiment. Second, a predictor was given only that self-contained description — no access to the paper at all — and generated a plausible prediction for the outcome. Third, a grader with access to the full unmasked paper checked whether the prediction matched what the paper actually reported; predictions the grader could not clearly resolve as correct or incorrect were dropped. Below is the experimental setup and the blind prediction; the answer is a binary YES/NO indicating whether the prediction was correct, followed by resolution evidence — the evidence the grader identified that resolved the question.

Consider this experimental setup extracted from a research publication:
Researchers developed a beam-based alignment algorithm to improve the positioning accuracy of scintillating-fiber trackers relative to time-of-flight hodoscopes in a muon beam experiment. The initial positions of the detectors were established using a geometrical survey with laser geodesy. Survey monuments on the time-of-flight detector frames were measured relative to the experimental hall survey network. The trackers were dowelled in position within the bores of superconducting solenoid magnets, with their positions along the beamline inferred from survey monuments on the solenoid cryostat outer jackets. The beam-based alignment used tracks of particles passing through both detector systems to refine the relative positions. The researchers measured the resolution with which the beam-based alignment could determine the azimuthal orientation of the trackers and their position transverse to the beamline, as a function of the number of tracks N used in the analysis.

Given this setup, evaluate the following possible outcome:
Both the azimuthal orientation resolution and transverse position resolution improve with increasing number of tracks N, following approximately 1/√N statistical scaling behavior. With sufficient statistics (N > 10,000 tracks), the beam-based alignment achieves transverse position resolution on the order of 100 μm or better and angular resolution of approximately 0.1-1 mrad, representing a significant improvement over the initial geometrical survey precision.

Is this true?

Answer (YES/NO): NO